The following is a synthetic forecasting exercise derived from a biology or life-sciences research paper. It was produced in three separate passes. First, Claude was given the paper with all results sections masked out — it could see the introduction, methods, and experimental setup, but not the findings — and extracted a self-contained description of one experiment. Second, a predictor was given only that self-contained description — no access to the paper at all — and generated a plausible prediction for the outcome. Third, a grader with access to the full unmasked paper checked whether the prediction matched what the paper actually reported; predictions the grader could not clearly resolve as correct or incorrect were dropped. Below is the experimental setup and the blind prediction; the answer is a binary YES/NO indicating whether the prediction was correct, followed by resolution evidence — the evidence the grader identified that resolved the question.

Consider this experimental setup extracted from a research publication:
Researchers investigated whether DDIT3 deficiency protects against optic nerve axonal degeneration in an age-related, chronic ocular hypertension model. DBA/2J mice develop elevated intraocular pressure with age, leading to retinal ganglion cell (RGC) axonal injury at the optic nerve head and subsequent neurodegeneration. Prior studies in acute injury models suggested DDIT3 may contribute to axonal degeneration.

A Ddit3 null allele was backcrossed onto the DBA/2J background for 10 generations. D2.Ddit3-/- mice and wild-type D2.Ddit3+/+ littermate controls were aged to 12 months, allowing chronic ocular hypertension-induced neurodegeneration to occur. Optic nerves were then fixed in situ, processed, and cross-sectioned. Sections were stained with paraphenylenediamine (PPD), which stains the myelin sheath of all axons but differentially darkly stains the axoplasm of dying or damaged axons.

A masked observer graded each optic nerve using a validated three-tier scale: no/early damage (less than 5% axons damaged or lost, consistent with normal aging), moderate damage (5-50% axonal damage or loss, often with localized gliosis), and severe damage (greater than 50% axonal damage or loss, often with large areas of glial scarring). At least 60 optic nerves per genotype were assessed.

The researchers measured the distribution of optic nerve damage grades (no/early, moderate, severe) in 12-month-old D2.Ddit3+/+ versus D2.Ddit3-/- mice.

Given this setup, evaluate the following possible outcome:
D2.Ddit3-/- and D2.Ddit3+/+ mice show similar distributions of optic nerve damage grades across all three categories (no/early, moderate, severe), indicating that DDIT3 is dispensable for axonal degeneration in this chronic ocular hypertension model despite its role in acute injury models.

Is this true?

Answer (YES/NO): YES